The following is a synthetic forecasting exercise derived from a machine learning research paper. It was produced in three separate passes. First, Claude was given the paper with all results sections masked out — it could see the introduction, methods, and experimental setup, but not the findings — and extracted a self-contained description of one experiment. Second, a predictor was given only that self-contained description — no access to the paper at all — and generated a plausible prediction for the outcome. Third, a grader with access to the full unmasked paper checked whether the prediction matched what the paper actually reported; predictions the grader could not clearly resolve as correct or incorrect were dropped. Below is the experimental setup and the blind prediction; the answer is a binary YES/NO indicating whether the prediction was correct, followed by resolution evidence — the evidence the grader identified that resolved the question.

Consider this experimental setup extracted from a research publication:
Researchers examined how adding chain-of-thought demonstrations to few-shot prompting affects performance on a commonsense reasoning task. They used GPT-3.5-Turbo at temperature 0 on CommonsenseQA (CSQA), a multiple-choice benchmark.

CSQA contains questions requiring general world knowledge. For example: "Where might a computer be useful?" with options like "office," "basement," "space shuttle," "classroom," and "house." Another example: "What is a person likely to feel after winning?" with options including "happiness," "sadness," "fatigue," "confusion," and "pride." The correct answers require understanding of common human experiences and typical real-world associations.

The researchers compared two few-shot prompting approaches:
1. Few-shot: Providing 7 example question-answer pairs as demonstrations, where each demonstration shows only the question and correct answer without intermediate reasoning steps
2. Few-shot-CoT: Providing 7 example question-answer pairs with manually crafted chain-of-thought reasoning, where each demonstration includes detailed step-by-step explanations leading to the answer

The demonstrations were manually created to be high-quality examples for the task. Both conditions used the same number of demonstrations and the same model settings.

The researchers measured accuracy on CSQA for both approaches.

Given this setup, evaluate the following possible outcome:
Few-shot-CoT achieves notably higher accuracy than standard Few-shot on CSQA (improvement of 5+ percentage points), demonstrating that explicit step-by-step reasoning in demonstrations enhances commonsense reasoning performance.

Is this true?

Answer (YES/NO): NO